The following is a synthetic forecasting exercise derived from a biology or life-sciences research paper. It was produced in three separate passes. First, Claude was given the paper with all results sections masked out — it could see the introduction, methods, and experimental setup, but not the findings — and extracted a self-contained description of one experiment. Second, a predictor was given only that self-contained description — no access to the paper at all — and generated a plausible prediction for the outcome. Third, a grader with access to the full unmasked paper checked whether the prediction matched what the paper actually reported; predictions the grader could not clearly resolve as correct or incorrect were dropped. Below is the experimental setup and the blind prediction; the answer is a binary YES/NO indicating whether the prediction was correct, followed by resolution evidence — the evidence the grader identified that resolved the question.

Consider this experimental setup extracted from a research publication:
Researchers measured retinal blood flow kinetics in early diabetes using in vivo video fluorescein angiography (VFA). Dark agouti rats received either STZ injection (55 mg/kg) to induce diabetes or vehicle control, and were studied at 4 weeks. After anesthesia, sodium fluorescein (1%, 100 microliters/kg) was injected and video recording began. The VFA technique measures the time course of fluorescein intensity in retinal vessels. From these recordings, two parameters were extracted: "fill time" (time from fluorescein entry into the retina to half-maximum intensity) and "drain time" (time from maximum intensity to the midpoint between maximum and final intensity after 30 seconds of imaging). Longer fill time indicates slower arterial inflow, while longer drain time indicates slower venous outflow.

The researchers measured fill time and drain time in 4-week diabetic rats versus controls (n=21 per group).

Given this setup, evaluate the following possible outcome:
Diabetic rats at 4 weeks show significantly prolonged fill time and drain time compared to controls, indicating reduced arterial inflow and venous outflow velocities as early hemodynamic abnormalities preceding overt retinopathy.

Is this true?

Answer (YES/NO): YES